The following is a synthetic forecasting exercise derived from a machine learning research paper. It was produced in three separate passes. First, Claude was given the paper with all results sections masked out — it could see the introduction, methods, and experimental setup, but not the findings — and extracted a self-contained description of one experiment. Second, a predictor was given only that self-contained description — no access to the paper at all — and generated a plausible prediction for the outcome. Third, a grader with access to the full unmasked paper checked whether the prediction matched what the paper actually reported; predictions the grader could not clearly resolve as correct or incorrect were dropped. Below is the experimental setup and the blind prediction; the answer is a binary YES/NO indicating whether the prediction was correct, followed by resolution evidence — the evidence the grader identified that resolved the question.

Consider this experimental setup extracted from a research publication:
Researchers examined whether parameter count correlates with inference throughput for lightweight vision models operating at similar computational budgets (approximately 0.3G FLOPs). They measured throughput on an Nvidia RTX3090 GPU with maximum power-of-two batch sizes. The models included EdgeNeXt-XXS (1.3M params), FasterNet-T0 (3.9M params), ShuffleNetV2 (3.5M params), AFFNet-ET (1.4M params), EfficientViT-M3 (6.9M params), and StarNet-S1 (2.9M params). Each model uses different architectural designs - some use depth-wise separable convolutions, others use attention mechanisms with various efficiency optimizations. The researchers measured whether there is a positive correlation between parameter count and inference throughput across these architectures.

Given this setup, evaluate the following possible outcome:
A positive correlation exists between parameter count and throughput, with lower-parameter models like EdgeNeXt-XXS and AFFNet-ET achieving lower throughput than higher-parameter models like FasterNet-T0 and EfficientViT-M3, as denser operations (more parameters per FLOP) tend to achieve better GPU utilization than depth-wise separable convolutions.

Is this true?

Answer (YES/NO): YES